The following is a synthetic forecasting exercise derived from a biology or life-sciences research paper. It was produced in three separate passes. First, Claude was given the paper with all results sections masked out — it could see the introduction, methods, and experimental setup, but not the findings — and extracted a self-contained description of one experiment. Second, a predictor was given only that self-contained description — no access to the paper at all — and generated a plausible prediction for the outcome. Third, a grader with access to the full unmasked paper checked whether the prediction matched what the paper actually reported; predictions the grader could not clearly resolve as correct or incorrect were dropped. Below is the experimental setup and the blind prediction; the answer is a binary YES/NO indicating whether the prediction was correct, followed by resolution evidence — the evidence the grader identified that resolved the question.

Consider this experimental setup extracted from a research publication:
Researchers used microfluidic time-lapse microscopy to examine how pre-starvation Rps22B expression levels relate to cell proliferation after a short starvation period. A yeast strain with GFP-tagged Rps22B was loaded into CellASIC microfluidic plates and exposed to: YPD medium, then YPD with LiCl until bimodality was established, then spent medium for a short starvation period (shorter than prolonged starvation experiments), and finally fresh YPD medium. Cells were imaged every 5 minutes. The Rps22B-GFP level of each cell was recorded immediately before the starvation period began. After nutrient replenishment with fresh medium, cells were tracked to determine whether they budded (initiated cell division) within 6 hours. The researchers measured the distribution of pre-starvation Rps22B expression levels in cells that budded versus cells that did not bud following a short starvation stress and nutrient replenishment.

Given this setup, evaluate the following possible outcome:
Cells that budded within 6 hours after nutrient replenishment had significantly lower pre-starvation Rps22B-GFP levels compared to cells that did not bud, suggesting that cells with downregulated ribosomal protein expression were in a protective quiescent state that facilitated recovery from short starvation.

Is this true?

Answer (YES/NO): NO